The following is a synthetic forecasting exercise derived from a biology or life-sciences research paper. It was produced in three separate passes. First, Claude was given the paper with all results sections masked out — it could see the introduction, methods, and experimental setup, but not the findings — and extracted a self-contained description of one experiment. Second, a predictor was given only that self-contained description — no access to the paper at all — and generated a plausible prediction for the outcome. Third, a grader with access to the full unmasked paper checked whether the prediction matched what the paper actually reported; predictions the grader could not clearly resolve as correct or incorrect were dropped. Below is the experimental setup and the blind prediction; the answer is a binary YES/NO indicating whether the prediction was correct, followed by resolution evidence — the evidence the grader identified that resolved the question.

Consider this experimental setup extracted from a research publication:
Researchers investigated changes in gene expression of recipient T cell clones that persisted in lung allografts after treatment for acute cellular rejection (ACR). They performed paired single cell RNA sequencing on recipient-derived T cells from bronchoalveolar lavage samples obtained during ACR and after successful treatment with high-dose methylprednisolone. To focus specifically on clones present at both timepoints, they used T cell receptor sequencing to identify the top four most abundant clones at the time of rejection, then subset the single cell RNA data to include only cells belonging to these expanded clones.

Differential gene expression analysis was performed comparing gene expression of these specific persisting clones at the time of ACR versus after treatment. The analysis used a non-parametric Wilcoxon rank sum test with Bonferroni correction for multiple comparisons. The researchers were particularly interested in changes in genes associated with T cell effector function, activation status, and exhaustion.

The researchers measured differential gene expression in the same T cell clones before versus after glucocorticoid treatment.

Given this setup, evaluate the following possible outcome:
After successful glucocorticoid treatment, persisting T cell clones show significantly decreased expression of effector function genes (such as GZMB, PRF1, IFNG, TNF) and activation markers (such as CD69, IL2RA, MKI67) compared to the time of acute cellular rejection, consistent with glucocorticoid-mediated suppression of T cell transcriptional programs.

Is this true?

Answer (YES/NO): NO